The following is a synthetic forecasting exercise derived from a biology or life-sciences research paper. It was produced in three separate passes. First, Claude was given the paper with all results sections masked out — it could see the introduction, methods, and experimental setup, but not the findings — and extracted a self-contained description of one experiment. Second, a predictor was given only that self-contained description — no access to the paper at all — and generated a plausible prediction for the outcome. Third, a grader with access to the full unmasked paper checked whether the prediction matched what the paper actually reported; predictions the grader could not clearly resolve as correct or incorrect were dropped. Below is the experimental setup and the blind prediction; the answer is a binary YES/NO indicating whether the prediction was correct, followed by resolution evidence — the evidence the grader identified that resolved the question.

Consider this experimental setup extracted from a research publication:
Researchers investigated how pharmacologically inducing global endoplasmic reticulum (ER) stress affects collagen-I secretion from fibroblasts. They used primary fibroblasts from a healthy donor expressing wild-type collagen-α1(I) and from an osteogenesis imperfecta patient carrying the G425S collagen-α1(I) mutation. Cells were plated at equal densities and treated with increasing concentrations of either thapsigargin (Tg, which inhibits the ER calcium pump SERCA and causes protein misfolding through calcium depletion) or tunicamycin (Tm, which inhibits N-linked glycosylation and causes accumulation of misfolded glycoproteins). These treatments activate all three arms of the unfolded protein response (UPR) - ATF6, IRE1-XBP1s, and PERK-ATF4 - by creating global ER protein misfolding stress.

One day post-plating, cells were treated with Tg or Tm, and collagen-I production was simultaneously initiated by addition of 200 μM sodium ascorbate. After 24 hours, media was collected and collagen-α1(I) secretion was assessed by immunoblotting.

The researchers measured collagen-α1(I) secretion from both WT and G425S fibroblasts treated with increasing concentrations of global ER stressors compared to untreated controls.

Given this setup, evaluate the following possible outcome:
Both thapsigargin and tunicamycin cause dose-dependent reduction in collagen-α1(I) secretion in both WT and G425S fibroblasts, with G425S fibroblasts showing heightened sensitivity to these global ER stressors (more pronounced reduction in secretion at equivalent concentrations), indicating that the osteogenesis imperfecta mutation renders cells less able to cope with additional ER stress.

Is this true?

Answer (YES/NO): NO